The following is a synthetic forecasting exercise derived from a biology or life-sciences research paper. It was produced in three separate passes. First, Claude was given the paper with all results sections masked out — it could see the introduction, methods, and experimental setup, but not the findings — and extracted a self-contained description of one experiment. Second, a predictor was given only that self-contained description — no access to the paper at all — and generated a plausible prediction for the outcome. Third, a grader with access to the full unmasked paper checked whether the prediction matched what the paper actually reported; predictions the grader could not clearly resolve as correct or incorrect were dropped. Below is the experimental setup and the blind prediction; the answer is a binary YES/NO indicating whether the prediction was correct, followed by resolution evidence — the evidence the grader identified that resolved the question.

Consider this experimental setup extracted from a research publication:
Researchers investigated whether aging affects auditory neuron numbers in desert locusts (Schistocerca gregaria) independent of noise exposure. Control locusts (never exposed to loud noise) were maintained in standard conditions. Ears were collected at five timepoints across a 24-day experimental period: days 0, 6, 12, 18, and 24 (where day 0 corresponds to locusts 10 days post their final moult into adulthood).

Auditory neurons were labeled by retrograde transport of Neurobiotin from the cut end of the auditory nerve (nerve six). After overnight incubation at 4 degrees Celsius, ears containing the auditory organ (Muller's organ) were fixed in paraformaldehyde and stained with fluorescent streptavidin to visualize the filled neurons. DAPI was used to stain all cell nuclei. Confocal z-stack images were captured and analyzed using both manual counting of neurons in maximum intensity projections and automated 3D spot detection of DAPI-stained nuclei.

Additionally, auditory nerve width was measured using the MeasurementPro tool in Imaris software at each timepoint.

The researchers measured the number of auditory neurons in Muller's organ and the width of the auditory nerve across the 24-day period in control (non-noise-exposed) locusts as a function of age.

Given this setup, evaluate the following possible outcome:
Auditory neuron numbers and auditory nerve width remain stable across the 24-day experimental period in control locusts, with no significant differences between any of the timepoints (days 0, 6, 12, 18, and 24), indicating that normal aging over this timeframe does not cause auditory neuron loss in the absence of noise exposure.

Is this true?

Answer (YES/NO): NO